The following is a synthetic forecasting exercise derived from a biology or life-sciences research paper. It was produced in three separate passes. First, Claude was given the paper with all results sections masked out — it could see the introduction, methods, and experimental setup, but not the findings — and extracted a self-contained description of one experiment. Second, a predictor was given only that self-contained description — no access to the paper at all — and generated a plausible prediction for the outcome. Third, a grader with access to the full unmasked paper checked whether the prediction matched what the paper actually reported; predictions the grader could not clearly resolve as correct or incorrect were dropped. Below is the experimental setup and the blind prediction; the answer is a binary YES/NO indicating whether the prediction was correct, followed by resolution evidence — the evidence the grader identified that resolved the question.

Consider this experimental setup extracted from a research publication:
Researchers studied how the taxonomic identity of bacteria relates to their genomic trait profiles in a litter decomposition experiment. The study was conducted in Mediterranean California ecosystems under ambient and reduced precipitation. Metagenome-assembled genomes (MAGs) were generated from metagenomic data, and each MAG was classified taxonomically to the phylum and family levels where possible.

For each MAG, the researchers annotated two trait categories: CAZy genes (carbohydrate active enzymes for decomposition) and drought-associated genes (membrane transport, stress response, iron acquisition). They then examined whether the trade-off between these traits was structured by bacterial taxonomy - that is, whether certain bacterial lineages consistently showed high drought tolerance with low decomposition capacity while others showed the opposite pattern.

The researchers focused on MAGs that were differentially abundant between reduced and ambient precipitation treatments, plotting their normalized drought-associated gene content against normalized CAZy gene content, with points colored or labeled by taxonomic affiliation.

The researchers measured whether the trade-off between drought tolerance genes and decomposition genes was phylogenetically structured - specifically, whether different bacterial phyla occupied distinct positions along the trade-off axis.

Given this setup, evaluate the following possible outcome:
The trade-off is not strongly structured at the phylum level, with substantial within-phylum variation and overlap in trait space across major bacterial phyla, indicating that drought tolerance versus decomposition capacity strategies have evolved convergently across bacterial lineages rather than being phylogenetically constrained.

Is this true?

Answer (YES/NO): NO